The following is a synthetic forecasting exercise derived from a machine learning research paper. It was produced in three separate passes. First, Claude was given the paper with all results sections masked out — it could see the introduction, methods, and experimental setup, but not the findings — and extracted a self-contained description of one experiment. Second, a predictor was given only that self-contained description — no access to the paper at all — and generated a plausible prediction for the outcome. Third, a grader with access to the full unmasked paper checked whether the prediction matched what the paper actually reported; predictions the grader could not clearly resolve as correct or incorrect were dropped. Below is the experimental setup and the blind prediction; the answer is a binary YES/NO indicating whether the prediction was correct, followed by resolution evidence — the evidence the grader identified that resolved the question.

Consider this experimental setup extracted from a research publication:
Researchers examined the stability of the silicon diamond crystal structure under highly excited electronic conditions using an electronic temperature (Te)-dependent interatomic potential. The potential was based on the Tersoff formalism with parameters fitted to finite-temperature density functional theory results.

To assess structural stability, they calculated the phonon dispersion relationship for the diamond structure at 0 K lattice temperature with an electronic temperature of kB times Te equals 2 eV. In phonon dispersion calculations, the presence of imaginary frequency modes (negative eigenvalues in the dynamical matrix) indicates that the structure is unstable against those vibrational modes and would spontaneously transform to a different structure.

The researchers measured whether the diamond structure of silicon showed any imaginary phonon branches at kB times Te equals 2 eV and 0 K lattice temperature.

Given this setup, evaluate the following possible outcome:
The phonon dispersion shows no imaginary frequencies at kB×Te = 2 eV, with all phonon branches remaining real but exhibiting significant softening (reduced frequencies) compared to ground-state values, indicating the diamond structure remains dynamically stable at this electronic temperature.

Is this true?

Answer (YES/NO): YES